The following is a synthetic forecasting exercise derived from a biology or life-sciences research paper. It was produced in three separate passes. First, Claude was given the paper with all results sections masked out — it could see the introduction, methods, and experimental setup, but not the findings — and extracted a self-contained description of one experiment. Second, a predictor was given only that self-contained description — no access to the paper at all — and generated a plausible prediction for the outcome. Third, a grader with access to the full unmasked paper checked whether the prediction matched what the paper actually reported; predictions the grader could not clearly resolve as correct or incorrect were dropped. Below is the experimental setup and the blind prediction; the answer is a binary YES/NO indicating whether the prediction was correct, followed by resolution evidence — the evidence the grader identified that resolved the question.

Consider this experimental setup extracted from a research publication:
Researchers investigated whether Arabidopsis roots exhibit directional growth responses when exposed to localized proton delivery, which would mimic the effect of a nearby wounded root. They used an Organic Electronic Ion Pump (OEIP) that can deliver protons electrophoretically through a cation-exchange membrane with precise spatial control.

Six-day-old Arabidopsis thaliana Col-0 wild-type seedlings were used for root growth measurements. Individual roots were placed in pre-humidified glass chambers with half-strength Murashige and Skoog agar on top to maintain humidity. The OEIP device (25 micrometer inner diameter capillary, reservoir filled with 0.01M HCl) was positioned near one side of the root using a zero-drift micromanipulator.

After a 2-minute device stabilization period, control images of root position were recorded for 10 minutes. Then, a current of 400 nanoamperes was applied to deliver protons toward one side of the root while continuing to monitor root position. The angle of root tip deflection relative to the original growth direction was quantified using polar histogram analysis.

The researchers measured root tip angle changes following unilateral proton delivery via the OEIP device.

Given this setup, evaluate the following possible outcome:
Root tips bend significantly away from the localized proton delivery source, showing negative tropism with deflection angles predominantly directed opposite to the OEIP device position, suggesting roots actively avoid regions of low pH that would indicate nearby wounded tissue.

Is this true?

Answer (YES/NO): YES